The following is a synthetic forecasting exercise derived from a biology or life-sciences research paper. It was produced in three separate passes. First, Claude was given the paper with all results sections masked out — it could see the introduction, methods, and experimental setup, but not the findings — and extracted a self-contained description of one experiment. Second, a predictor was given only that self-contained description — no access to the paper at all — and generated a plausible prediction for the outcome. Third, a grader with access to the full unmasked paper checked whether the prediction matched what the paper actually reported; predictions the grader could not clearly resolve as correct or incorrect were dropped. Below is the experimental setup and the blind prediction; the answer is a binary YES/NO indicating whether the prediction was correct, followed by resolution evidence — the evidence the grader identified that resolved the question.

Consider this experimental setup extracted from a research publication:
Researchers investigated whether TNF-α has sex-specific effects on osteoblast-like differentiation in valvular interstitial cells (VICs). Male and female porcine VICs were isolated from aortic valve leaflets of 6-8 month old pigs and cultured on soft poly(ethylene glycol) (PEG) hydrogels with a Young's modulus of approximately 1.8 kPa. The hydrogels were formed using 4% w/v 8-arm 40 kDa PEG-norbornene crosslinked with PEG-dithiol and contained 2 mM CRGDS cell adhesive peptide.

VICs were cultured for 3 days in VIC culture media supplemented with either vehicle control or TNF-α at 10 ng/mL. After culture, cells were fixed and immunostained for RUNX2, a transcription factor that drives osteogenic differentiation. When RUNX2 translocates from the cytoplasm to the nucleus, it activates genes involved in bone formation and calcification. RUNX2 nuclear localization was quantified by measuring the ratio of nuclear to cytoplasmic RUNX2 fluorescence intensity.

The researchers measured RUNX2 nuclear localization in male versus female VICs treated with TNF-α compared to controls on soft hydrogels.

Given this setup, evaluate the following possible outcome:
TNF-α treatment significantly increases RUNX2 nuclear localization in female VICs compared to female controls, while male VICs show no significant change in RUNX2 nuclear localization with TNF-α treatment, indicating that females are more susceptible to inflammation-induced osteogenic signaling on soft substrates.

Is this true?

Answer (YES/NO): YES